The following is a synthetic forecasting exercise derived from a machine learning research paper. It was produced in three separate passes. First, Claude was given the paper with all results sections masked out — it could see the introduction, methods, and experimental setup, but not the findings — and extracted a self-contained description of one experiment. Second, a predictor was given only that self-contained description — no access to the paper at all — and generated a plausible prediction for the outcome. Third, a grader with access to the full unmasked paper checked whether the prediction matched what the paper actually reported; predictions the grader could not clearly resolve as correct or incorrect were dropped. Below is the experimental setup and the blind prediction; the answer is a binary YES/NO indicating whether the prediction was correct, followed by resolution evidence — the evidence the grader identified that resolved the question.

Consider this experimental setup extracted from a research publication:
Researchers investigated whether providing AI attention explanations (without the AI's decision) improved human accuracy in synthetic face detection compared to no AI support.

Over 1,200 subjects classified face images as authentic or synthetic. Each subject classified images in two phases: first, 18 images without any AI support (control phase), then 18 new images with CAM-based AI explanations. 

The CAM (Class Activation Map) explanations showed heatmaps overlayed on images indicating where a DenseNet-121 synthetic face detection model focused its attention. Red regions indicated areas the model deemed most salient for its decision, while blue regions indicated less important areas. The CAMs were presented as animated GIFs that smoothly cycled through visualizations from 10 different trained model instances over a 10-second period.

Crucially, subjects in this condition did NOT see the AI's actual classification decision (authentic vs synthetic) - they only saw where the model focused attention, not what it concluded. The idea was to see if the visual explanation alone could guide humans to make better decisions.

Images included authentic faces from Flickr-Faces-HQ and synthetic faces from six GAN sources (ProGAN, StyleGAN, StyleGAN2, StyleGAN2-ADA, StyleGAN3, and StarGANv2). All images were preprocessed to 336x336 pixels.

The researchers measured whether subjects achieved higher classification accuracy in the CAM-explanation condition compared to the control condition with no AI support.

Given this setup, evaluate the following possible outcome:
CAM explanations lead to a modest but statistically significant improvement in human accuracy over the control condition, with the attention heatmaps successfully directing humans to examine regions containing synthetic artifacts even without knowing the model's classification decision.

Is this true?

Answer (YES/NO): NO